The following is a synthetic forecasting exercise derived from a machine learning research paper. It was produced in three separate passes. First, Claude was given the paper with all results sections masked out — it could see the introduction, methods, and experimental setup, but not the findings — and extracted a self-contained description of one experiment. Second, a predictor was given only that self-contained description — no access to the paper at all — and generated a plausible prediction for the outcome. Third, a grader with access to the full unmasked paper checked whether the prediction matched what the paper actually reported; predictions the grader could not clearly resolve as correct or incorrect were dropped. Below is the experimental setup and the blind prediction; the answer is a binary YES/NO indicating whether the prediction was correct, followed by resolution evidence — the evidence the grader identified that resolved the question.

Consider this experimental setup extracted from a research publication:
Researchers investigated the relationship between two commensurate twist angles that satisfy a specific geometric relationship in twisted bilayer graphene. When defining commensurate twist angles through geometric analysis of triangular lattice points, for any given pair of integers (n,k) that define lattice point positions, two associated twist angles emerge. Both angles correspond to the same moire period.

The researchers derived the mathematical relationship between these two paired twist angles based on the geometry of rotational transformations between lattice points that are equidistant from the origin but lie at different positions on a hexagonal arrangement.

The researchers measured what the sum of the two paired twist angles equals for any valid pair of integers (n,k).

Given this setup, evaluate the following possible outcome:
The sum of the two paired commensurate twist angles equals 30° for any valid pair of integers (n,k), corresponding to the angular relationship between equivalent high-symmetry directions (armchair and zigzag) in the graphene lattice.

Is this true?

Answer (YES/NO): NO